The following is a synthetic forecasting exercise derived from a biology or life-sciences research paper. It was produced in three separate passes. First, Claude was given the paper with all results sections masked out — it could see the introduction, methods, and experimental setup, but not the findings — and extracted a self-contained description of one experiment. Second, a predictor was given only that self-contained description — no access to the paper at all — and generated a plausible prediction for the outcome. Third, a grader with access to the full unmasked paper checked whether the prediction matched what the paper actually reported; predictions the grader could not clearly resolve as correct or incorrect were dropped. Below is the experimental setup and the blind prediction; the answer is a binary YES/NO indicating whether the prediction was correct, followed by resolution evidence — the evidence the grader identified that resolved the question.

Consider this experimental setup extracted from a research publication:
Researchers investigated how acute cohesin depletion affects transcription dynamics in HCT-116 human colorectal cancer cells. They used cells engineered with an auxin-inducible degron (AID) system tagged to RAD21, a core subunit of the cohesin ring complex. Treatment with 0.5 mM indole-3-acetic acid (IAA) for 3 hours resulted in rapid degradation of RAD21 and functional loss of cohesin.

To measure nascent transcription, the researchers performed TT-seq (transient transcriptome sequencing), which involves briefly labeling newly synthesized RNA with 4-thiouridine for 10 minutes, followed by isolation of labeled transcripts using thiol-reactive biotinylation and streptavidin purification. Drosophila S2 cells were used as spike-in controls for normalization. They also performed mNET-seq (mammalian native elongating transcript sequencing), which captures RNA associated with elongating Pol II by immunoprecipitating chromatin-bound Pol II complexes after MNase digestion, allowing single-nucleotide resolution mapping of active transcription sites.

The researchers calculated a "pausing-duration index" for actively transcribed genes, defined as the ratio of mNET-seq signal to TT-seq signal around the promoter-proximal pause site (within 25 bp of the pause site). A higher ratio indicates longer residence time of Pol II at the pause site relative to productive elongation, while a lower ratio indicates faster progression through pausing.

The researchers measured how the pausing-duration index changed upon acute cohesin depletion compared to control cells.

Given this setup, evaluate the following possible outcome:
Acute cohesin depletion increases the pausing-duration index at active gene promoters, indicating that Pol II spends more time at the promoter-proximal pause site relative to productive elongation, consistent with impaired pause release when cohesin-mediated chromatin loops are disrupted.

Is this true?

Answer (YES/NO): NO